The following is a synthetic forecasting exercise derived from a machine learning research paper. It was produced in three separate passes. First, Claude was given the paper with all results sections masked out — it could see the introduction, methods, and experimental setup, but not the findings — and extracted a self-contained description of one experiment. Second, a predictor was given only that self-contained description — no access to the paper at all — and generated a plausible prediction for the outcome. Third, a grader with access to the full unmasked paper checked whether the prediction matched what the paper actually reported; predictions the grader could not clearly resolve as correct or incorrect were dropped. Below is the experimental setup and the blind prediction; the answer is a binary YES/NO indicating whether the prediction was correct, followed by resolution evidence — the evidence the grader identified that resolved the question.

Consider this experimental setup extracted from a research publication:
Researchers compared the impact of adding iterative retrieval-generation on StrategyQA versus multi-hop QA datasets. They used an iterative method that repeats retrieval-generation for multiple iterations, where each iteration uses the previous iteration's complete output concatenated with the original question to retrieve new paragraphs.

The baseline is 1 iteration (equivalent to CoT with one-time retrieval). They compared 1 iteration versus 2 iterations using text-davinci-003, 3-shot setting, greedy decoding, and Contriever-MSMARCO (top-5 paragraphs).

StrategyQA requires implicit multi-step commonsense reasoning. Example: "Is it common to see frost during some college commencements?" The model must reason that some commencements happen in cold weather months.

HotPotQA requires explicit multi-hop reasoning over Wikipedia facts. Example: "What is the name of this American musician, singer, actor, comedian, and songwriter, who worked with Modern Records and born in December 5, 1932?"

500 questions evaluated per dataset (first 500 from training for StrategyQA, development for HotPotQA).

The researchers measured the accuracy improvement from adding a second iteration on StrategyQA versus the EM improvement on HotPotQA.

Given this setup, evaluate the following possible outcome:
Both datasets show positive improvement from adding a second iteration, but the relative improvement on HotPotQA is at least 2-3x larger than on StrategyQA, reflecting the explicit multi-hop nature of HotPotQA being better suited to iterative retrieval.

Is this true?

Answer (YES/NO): YES